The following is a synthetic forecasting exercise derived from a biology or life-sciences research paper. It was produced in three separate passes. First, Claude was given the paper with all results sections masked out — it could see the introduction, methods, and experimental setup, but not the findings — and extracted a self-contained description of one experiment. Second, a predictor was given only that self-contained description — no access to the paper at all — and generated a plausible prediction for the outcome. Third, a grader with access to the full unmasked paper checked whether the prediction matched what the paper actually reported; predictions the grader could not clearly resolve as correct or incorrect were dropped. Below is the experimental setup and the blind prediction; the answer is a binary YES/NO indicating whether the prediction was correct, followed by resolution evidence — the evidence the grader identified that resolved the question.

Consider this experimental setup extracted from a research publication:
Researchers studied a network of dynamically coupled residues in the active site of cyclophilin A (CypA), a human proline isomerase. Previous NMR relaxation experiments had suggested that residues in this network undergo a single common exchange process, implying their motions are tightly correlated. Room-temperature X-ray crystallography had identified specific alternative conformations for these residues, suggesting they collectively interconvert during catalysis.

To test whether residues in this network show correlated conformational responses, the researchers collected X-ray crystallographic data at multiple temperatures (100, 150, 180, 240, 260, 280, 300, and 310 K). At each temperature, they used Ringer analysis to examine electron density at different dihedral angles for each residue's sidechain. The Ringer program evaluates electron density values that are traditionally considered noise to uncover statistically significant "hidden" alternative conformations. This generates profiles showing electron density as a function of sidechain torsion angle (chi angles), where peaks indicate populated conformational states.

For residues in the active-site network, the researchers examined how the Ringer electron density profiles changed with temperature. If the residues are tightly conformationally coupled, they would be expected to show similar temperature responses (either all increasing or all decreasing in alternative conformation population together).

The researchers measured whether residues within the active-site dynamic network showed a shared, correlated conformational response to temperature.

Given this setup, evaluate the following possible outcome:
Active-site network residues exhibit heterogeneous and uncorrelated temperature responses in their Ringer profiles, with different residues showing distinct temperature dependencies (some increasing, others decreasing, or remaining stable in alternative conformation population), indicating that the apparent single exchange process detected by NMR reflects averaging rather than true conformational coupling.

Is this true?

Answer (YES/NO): NO